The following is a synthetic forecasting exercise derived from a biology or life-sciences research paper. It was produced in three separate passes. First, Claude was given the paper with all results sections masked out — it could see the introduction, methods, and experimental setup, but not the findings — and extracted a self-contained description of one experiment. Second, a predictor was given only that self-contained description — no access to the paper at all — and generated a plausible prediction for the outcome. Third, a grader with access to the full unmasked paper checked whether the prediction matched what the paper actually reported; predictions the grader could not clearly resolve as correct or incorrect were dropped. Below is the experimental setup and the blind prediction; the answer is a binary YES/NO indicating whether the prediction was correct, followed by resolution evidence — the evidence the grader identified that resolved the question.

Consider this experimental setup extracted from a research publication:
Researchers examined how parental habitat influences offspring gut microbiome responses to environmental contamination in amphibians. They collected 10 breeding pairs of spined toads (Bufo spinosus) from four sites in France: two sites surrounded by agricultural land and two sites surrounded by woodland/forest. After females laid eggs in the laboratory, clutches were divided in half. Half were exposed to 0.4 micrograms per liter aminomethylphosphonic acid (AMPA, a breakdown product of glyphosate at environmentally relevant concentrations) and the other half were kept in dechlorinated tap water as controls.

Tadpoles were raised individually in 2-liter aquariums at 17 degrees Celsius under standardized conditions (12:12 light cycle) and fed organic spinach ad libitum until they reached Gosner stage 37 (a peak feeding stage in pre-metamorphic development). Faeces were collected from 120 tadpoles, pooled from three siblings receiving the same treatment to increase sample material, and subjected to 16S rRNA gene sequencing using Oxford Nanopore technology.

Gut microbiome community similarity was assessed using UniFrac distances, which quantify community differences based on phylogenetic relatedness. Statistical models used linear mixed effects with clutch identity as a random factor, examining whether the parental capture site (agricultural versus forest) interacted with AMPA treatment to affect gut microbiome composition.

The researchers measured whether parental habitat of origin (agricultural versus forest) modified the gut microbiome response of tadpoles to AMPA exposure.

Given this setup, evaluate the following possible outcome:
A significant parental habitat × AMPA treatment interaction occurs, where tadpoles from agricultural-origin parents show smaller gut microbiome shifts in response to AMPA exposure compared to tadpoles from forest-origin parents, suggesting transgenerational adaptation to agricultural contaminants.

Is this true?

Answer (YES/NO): NO